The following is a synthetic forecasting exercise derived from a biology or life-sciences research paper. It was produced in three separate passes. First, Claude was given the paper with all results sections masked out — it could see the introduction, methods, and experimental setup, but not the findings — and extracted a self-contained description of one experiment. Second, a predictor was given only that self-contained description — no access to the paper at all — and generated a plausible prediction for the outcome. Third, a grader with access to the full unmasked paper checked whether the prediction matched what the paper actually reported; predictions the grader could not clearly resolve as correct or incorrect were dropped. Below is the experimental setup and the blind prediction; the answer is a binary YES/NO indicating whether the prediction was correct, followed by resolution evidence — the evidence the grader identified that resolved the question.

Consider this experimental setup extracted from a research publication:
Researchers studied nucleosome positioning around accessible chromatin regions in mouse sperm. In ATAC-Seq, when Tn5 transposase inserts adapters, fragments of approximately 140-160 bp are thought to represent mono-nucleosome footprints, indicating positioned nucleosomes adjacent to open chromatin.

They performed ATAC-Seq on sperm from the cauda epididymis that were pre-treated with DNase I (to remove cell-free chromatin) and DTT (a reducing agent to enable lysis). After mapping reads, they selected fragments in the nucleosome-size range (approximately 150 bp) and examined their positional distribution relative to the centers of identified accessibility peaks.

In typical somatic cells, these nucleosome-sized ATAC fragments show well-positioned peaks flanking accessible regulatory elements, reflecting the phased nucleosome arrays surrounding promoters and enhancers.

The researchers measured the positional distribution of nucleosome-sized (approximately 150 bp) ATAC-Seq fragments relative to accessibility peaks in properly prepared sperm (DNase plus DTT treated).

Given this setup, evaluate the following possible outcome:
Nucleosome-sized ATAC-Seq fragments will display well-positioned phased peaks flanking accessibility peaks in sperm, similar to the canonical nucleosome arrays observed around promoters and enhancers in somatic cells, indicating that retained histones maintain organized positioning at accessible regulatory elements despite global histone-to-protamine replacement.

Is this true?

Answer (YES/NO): NO